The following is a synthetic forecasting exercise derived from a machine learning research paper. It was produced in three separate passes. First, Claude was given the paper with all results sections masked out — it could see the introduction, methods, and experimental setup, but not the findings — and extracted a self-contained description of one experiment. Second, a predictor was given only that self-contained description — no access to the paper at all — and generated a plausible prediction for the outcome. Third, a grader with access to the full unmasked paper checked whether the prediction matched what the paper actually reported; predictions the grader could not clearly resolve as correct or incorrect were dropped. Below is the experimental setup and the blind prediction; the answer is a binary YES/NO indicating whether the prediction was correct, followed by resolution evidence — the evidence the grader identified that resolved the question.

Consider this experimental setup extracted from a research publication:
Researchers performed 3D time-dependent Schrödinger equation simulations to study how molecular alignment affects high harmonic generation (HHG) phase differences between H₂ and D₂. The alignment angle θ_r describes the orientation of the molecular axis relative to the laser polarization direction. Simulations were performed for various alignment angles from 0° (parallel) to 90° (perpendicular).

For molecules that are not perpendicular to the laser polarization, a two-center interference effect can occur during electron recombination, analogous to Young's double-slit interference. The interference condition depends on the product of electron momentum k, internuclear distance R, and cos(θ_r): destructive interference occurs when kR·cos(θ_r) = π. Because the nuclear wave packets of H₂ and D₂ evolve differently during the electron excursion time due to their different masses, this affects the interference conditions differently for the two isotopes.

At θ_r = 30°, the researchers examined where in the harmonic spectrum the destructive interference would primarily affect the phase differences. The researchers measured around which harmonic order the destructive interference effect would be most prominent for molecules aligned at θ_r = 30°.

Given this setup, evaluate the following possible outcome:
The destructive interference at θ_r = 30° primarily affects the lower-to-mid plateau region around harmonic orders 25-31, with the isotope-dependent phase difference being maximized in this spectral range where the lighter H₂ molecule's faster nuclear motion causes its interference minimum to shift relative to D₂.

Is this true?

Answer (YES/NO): NO